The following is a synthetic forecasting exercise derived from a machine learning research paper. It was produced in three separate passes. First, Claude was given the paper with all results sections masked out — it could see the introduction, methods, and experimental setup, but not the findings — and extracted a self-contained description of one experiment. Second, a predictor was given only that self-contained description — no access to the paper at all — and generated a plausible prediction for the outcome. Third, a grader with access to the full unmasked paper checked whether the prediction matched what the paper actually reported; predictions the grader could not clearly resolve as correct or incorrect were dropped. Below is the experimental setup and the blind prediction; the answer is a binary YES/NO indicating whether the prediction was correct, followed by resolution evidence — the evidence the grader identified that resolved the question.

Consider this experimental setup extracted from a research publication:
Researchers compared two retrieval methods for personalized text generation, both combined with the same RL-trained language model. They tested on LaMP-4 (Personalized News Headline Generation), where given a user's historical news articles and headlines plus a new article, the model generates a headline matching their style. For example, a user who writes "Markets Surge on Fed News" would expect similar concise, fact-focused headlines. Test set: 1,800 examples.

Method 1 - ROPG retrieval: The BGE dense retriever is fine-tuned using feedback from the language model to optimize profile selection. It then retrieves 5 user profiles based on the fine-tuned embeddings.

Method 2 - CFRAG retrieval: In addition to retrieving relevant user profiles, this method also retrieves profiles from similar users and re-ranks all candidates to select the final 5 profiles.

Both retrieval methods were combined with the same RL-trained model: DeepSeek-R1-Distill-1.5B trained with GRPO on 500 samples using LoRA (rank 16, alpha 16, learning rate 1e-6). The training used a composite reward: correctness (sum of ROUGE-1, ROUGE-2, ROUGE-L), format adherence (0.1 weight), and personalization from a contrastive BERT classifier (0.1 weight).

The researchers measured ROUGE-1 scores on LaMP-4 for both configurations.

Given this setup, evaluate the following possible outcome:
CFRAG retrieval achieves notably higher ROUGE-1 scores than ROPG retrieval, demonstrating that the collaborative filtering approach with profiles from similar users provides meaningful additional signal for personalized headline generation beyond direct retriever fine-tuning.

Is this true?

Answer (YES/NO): NO